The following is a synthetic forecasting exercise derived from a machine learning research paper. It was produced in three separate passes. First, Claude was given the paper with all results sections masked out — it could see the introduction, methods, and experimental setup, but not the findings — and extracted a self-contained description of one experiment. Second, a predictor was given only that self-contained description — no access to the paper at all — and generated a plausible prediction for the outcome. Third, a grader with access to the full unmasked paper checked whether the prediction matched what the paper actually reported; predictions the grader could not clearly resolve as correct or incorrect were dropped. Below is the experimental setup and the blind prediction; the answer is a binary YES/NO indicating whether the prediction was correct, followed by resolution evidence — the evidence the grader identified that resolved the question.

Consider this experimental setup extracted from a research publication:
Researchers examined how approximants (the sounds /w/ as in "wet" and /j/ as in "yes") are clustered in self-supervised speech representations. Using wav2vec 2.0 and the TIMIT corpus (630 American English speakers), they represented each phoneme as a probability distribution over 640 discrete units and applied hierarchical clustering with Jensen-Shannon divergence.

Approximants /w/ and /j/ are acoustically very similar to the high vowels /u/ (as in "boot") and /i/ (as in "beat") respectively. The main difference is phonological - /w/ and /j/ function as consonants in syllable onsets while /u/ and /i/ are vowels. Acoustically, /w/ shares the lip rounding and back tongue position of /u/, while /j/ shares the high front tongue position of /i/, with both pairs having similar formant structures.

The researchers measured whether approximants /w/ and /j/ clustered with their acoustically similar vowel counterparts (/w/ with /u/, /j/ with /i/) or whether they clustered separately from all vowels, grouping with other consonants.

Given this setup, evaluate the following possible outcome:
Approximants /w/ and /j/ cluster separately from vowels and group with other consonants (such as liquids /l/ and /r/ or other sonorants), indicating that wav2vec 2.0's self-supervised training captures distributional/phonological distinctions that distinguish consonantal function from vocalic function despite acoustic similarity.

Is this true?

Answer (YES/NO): NO